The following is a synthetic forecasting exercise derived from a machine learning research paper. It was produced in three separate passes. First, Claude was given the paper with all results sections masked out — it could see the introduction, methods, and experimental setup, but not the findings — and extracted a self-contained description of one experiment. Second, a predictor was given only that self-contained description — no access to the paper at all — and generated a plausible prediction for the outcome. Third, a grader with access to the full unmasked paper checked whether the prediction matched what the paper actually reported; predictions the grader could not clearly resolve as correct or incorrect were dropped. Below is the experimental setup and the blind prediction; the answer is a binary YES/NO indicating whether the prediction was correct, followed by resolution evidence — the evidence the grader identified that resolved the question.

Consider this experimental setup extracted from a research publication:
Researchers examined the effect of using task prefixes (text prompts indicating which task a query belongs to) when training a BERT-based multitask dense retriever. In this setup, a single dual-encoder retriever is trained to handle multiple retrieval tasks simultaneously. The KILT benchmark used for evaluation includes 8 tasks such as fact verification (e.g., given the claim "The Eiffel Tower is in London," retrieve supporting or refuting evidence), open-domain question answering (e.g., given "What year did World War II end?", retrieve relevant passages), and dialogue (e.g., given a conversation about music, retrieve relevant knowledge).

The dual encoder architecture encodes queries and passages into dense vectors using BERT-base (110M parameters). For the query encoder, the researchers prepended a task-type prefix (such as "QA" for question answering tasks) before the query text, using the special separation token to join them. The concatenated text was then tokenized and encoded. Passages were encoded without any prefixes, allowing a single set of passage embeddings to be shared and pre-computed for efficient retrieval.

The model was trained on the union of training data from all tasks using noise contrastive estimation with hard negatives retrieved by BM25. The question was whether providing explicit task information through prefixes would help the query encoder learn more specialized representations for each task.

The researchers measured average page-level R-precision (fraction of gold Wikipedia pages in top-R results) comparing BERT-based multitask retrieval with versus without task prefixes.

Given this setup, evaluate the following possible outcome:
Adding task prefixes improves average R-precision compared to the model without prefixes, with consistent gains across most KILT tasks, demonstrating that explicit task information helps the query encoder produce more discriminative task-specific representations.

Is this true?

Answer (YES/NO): NO